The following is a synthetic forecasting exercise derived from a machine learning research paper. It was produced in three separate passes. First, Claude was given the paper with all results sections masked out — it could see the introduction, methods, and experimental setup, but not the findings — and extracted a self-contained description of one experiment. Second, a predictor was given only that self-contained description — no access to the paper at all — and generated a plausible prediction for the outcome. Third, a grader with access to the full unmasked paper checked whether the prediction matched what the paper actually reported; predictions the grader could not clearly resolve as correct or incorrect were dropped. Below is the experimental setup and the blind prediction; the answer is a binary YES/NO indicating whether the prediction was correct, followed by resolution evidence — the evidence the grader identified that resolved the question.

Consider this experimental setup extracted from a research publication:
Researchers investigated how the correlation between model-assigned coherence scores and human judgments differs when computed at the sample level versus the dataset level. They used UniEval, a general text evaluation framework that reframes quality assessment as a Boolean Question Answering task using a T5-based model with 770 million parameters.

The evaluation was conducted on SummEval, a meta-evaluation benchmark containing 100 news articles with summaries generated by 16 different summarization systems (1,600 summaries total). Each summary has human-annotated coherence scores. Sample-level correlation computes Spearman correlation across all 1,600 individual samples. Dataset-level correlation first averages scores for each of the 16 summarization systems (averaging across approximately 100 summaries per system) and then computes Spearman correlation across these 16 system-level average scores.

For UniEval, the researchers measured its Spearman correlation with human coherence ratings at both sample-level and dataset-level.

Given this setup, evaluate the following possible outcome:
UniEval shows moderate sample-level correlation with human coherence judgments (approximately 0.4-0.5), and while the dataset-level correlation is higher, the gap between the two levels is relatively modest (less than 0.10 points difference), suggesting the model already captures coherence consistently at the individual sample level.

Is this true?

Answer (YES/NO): NO